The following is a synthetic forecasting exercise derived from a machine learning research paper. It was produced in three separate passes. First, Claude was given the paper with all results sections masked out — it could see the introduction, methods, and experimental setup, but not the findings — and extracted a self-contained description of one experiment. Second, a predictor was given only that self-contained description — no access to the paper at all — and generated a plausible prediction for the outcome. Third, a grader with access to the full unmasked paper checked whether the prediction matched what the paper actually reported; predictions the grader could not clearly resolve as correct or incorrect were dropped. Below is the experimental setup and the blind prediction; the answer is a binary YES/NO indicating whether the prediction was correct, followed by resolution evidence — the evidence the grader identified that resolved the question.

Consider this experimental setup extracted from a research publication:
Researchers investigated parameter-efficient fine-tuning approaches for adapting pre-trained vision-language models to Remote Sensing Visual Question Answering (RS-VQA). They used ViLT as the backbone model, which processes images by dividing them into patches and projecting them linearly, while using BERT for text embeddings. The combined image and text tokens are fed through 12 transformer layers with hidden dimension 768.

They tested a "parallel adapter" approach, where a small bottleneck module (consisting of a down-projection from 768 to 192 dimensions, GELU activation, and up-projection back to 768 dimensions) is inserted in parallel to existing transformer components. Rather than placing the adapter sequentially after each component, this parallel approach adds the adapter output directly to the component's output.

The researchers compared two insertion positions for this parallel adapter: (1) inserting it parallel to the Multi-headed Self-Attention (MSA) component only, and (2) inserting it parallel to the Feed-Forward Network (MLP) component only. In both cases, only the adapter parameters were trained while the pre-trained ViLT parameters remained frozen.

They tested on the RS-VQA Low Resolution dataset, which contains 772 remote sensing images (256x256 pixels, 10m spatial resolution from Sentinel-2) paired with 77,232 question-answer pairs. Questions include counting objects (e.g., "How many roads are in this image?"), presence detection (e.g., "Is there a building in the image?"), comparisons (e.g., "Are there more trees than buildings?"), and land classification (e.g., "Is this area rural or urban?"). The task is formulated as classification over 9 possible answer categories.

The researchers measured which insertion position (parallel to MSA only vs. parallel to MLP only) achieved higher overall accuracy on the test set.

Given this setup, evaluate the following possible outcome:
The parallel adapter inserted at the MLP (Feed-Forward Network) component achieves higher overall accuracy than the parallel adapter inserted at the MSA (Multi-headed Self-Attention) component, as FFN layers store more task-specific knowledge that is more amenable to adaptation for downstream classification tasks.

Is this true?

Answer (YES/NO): YES